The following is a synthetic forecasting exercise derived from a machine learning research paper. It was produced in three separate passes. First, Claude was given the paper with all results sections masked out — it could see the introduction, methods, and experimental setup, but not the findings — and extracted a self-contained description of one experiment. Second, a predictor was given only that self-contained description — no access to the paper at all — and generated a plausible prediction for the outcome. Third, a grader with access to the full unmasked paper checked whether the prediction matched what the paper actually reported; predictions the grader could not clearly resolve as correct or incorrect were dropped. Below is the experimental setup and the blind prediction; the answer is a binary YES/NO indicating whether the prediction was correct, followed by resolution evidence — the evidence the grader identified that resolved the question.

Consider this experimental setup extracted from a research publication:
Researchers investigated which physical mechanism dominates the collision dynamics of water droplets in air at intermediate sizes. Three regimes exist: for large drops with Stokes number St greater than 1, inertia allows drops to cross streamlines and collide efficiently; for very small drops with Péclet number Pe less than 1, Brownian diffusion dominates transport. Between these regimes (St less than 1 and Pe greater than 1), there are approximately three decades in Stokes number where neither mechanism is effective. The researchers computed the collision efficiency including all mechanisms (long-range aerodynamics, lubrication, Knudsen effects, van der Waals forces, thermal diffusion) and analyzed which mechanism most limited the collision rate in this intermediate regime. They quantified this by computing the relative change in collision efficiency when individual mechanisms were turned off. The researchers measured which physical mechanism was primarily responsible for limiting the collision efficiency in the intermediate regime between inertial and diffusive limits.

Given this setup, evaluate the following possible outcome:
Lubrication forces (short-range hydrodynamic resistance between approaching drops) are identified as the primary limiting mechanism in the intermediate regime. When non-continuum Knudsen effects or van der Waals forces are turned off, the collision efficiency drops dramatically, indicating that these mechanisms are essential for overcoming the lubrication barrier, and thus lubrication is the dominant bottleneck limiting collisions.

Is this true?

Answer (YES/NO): YES